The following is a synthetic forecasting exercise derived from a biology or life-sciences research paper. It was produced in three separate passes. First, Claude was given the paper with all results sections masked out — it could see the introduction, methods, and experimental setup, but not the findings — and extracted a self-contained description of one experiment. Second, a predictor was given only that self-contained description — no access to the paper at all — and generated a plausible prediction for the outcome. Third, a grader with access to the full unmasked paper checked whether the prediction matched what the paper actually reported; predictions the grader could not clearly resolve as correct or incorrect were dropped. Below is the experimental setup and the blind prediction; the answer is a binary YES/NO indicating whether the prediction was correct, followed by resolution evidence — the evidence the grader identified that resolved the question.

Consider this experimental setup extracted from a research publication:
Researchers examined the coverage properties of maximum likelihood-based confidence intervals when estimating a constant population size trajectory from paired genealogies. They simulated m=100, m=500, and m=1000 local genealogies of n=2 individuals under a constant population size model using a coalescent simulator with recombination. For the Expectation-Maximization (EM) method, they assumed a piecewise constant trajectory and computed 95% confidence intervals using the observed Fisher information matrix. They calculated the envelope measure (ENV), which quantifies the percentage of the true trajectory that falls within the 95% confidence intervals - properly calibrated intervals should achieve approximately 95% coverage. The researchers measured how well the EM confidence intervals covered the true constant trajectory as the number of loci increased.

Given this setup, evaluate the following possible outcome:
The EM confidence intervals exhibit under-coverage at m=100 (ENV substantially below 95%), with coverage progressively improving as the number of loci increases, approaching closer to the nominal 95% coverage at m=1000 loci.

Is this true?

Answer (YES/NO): NO